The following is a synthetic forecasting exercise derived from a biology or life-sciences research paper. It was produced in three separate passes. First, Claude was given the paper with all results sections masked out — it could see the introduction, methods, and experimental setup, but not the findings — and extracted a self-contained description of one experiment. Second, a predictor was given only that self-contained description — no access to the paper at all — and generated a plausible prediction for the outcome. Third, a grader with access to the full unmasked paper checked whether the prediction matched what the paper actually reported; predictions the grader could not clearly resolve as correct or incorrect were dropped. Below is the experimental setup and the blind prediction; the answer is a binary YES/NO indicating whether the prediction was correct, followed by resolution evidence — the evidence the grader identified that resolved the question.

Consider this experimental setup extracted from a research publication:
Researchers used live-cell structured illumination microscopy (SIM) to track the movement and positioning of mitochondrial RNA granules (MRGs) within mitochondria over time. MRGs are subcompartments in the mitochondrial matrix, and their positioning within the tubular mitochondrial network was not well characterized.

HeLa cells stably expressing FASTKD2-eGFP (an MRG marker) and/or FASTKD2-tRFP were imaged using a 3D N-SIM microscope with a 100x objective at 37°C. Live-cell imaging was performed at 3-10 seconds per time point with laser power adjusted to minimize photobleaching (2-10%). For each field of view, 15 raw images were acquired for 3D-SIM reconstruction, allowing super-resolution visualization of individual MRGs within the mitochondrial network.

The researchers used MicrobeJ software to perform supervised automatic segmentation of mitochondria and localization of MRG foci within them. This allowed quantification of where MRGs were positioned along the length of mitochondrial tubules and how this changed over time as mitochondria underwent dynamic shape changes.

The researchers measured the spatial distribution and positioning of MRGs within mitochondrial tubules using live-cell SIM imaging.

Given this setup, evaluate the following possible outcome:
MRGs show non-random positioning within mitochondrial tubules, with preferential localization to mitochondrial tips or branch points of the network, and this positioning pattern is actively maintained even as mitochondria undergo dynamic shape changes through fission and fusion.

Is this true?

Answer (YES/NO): NO